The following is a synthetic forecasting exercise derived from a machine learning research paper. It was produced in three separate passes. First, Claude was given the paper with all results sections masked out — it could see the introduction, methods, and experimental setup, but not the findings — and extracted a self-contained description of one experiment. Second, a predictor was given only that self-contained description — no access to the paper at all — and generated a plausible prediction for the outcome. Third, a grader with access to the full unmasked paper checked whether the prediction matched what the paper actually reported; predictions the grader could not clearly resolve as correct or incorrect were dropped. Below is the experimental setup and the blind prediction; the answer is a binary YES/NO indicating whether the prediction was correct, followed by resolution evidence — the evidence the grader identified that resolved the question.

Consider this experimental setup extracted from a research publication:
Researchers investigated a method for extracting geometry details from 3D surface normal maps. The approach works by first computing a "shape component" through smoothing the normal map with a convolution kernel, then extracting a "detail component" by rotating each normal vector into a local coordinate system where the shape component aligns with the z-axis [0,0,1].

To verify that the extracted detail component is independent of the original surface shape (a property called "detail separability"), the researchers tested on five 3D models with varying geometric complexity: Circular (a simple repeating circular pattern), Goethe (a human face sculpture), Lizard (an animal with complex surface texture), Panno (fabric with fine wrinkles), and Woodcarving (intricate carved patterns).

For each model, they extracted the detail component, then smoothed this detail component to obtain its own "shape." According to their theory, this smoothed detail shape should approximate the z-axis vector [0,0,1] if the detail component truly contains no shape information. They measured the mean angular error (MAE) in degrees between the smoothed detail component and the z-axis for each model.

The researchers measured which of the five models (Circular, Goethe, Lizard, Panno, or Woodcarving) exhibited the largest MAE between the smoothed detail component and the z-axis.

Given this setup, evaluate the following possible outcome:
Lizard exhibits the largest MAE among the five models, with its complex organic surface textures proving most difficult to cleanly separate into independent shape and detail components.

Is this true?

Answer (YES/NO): YES